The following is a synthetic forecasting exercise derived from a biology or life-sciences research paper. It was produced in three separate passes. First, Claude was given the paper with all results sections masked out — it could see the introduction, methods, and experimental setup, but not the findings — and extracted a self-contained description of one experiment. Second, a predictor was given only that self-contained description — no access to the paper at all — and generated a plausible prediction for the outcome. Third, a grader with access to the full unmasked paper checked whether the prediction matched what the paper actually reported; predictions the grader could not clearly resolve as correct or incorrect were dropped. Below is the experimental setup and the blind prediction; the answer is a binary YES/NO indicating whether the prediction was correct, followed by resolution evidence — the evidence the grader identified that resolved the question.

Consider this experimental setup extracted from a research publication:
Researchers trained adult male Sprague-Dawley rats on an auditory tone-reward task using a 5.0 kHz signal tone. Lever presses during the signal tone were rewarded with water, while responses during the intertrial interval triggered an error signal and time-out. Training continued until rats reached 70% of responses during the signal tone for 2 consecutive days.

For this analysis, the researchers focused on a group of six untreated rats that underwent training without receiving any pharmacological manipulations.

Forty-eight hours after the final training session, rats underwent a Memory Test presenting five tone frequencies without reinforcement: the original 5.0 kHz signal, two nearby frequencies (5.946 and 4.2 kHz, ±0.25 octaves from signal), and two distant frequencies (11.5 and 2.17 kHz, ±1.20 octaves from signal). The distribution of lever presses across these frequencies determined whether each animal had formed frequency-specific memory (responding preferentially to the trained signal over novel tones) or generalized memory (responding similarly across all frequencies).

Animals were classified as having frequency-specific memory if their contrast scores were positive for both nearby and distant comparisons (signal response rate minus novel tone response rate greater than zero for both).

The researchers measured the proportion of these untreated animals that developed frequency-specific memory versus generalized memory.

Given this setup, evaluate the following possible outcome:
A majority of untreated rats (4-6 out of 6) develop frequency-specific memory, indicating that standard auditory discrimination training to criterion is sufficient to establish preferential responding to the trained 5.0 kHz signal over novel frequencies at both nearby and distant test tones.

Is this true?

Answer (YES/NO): NO